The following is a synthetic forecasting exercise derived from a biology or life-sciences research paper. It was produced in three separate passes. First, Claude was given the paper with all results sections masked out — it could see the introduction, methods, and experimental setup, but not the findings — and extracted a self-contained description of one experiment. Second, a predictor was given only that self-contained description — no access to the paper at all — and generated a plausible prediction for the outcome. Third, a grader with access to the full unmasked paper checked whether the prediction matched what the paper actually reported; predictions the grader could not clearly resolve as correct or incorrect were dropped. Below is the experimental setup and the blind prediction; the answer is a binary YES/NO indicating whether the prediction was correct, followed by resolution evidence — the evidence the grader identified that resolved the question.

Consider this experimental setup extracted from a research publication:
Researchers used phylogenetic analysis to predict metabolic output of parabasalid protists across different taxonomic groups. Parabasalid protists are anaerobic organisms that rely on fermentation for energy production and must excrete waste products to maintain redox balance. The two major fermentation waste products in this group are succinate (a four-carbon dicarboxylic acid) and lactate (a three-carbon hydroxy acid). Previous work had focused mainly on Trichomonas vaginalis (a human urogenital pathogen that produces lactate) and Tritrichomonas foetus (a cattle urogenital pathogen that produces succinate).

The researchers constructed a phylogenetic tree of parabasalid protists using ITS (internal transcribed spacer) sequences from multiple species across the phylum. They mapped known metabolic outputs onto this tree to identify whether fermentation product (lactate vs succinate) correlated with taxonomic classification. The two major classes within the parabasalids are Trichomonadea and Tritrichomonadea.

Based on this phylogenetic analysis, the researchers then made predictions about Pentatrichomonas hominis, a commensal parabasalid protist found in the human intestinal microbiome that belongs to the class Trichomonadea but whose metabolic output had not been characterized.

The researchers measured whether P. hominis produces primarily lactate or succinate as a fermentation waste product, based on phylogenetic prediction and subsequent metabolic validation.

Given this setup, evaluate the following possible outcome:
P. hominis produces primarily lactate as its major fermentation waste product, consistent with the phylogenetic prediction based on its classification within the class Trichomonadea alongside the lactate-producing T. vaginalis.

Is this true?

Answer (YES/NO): YES